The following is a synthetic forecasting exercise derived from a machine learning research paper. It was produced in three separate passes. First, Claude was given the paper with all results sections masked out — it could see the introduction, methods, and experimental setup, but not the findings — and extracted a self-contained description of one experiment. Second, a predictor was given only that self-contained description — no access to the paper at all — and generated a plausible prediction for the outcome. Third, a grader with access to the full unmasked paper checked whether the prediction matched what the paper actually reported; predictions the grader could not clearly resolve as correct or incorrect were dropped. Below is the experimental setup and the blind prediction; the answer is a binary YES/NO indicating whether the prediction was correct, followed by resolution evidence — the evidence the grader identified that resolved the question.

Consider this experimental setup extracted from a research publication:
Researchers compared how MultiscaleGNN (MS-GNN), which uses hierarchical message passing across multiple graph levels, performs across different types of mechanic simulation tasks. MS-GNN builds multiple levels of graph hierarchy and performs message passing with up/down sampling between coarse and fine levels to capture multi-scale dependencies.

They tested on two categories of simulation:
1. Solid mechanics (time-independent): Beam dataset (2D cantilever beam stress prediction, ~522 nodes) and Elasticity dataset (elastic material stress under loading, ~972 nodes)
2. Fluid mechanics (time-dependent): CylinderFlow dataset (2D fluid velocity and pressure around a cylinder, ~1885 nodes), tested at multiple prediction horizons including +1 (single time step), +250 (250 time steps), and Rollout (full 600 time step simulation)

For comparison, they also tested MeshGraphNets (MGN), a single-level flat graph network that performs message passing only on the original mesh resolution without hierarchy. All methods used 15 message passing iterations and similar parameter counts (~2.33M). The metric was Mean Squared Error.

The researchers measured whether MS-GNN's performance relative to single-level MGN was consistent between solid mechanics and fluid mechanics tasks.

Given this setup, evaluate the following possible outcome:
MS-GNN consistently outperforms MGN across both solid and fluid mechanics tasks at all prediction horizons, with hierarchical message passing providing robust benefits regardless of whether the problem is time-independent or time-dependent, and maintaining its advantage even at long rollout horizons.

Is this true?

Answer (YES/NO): NO